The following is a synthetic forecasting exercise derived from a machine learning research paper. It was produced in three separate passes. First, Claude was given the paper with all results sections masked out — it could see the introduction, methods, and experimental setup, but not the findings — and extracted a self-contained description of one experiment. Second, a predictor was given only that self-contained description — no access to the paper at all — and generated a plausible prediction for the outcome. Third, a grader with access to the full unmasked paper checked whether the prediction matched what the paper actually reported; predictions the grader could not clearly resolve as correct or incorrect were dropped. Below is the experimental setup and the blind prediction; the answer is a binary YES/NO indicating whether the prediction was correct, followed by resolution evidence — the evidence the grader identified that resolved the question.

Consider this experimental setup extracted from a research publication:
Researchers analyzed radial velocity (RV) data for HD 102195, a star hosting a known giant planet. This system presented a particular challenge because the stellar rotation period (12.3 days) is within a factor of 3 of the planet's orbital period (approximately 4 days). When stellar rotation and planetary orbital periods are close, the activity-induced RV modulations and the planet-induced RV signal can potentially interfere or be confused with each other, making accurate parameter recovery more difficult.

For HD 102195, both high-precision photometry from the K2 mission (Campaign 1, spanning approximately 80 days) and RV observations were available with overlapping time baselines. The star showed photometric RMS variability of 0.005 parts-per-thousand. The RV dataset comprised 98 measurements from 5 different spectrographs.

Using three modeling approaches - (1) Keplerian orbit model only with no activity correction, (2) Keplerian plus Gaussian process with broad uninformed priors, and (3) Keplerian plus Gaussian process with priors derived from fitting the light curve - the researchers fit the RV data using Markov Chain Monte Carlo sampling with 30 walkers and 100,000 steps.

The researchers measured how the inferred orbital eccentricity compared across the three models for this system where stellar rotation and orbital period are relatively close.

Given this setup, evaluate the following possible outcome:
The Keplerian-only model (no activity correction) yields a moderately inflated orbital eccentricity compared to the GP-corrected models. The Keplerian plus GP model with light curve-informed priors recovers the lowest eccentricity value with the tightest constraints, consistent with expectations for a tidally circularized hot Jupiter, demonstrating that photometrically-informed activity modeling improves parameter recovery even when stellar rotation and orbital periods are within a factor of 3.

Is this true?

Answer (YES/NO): NO